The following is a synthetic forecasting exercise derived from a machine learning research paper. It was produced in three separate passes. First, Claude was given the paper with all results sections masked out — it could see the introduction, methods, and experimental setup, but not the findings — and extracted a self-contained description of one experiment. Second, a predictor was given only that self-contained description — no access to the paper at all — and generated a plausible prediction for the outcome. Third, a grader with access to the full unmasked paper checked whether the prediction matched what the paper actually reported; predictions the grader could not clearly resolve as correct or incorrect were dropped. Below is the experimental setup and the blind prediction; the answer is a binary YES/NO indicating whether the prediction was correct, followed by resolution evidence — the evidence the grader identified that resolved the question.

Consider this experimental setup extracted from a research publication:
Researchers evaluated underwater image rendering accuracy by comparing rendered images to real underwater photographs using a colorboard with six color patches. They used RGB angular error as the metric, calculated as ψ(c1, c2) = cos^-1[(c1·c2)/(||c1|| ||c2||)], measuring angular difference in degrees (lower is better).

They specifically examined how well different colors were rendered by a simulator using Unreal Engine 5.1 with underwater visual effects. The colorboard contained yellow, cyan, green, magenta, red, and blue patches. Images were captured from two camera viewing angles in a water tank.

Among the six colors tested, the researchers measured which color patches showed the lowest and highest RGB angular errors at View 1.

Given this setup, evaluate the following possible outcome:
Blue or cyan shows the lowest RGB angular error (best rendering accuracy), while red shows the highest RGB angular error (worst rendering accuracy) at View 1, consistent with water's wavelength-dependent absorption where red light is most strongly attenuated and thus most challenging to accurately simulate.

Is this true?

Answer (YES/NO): NO